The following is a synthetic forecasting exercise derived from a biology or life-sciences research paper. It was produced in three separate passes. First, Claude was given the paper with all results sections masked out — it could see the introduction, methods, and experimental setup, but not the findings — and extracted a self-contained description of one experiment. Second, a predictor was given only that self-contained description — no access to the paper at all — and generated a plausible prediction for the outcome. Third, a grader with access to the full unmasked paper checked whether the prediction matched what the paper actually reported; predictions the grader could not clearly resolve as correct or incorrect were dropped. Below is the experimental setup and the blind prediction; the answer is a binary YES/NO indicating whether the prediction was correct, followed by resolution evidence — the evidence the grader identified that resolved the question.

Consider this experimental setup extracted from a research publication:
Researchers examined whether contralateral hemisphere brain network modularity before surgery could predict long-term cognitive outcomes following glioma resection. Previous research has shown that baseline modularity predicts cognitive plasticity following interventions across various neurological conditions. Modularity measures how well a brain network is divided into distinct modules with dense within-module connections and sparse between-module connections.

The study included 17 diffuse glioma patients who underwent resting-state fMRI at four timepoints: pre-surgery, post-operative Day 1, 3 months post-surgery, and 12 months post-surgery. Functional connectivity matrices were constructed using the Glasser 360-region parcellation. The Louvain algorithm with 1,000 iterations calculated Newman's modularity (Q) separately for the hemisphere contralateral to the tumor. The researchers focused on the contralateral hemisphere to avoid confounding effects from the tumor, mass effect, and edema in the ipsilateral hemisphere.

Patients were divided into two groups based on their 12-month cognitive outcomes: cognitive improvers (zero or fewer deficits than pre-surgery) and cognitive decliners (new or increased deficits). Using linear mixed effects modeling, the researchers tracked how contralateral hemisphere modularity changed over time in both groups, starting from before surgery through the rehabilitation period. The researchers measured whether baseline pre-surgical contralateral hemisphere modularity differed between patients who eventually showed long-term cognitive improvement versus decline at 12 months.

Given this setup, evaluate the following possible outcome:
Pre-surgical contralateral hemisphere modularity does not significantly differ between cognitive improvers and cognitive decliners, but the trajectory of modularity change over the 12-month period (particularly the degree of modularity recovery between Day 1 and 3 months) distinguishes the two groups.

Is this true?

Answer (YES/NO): NO